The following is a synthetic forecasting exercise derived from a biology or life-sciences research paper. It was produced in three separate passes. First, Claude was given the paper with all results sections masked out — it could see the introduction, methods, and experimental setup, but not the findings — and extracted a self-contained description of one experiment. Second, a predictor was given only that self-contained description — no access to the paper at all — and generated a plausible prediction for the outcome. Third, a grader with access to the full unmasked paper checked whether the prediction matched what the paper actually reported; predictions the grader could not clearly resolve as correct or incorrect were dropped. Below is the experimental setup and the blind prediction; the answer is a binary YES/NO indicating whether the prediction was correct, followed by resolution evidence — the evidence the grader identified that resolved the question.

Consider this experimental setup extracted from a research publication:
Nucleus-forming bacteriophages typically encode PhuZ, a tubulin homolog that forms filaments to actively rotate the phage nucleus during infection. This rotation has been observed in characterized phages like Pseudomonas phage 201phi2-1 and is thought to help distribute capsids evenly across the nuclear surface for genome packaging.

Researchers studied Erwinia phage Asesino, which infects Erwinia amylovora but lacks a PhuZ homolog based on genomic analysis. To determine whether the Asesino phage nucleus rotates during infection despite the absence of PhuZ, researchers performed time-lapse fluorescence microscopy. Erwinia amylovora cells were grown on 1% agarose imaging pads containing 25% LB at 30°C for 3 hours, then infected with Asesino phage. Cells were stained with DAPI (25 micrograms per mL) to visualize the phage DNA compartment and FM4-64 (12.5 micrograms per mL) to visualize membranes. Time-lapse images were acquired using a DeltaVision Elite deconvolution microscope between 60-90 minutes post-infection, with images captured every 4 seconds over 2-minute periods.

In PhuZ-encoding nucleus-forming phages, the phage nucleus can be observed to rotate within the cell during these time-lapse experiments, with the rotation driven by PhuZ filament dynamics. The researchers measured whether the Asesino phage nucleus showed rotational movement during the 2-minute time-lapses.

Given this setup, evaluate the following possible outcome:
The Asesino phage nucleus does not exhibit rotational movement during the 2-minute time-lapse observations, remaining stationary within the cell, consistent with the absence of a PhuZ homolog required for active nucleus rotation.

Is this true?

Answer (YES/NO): YES